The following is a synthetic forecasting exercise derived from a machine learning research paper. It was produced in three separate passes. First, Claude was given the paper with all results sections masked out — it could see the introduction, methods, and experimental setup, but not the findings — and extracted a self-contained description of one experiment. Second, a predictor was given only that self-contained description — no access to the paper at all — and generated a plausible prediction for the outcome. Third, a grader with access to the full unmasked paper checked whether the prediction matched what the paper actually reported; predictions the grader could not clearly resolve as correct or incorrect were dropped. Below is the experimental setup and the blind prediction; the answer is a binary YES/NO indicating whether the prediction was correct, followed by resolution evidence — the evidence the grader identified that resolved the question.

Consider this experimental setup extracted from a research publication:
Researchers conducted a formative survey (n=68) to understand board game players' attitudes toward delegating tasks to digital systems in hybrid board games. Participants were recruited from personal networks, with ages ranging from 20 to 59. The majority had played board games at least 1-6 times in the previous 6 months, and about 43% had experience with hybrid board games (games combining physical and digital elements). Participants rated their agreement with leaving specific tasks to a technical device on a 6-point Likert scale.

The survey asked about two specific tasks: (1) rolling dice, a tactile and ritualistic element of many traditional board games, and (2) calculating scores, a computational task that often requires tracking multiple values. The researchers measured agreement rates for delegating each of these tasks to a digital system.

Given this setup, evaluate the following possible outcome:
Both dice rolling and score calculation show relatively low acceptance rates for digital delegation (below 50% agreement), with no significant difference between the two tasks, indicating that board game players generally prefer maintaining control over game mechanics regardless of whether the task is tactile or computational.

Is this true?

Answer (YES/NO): NO